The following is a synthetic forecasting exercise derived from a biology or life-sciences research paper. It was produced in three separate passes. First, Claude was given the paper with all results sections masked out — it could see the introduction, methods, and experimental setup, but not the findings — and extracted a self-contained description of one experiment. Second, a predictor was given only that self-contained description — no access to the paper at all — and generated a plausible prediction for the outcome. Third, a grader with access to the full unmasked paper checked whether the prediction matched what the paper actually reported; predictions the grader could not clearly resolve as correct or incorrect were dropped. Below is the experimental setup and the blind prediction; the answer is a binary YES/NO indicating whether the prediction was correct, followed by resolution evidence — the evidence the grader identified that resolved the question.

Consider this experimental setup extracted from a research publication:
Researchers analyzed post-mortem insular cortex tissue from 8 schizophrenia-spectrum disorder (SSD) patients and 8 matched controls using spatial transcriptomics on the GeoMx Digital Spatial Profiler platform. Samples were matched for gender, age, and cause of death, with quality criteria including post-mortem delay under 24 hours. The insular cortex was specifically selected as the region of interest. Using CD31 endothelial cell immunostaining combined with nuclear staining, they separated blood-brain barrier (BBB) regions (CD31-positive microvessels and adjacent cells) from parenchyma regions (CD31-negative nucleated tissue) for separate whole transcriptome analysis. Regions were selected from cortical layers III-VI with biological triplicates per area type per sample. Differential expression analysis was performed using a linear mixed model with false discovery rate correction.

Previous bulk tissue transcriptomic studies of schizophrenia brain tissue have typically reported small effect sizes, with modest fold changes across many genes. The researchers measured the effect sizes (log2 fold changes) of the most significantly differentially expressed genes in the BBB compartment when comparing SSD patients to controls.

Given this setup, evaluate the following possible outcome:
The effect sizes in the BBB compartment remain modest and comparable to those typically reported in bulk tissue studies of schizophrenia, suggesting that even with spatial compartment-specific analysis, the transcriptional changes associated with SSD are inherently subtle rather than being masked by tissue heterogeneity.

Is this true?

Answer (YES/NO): NO